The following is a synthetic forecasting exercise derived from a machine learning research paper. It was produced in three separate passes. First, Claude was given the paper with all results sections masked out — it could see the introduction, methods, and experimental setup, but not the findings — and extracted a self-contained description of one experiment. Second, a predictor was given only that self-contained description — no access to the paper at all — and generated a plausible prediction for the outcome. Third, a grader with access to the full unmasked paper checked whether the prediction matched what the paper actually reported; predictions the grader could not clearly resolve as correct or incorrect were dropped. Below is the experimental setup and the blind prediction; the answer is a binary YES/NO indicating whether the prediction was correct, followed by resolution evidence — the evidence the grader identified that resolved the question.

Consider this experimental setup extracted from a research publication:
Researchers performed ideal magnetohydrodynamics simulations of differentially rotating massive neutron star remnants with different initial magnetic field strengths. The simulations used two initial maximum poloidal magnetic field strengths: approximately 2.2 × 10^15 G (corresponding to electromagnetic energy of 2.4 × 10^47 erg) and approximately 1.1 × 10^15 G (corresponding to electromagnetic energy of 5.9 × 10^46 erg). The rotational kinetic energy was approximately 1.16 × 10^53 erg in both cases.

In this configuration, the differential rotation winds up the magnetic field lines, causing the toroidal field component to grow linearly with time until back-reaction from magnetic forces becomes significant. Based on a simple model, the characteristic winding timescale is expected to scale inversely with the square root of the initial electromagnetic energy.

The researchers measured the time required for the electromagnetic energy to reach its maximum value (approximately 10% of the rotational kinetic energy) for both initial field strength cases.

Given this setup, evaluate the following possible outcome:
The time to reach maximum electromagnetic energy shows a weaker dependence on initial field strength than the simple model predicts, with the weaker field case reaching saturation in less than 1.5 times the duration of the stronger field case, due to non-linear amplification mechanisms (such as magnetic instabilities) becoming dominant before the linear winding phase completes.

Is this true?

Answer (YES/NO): NO